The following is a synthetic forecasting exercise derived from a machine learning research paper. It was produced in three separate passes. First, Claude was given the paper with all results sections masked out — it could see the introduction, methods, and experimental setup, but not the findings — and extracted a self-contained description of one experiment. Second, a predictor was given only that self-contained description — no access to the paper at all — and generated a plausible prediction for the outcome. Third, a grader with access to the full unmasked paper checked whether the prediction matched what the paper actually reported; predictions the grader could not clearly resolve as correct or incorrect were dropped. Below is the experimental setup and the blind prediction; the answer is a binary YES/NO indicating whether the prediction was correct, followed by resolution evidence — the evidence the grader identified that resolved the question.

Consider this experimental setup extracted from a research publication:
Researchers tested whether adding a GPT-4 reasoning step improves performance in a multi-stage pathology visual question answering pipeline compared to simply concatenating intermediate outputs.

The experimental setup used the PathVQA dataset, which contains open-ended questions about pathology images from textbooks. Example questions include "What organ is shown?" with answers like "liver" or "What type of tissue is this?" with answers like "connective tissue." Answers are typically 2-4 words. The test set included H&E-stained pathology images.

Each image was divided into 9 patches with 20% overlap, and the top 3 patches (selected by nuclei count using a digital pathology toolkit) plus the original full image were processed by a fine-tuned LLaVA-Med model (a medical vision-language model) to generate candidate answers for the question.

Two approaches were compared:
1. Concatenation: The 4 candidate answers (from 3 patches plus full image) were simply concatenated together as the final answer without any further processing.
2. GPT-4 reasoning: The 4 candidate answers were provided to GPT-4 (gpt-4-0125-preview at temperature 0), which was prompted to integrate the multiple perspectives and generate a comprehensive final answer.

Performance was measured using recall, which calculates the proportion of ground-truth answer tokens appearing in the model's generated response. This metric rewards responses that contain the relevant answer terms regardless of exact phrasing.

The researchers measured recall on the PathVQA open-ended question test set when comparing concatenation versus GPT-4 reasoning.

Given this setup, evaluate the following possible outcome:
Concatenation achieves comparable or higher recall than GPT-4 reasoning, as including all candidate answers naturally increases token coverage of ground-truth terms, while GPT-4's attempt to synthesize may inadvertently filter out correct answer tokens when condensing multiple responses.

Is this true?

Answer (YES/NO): NO